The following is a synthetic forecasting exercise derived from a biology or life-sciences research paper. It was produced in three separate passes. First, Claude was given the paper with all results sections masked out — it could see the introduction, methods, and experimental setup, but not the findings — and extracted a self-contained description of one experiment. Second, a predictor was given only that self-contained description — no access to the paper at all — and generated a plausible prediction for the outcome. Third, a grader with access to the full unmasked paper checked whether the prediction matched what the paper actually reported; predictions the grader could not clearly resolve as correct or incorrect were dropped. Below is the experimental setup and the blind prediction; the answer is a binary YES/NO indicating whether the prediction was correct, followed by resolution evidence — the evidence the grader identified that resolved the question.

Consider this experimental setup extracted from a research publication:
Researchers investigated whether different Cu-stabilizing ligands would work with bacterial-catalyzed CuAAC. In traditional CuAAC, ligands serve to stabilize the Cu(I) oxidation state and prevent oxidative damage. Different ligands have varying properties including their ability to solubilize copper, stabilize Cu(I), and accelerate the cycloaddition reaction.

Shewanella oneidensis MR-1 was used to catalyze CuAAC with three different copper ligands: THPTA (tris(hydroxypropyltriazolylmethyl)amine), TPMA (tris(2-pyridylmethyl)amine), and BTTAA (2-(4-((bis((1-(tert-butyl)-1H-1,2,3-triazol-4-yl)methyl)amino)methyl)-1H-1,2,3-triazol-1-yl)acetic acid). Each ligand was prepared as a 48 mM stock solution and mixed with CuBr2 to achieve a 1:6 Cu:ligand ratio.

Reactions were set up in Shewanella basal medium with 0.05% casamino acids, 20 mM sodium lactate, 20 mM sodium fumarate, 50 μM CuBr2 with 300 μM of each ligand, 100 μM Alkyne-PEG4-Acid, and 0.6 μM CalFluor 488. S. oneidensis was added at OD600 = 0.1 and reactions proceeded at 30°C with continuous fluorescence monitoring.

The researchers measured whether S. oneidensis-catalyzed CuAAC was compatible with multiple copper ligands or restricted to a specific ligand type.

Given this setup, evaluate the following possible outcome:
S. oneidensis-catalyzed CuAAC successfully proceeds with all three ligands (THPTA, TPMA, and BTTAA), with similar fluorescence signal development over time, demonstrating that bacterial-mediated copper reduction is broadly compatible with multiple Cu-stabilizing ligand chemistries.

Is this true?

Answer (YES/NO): NO